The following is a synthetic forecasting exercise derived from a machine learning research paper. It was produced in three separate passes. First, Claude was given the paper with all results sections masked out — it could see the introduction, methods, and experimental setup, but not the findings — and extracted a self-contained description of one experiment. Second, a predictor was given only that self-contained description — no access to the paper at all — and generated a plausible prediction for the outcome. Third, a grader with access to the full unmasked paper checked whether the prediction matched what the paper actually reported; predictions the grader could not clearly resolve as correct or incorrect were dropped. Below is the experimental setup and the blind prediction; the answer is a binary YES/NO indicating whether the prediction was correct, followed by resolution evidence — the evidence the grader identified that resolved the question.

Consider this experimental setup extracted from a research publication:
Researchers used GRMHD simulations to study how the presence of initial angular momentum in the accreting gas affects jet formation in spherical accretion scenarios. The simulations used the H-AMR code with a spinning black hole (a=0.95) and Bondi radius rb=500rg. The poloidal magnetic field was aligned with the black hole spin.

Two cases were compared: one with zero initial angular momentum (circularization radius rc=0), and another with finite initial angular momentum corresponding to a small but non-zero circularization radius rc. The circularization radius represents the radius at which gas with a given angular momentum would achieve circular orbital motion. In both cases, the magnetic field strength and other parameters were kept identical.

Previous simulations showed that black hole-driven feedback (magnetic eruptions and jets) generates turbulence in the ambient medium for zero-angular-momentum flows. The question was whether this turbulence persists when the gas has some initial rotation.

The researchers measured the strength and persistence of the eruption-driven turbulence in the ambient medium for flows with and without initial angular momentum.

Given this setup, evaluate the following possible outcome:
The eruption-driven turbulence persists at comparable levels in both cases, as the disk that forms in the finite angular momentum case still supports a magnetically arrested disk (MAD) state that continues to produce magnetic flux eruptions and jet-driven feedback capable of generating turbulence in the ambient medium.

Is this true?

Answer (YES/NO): NO